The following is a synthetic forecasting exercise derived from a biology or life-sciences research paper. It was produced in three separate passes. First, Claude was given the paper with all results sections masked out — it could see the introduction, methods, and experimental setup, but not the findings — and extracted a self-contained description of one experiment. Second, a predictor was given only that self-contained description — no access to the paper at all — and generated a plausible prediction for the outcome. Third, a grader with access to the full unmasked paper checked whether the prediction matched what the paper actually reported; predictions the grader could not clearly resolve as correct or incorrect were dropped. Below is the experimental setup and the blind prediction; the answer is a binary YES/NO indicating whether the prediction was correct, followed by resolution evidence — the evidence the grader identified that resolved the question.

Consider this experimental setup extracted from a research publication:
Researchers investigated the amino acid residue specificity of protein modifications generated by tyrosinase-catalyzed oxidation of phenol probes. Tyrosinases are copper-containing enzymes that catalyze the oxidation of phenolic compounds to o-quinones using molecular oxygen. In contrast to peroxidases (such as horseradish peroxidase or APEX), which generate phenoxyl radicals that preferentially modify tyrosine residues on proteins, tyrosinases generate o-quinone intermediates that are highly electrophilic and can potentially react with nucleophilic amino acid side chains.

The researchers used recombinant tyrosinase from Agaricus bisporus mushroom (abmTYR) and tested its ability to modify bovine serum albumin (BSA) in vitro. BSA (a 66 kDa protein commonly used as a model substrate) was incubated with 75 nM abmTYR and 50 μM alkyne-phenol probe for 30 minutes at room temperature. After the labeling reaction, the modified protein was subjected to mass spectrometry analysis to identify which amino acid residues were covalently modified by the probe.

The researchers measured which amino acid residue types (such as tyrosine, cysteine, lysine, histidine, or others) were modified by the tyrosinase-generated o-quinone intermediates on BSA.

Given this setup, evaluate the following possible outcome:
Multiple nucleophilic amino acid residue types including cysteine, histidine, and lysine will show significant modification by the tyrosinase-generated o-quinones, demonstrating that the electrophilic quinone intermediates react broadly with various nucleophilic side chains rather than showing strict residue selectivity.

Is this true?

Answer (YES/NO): YES